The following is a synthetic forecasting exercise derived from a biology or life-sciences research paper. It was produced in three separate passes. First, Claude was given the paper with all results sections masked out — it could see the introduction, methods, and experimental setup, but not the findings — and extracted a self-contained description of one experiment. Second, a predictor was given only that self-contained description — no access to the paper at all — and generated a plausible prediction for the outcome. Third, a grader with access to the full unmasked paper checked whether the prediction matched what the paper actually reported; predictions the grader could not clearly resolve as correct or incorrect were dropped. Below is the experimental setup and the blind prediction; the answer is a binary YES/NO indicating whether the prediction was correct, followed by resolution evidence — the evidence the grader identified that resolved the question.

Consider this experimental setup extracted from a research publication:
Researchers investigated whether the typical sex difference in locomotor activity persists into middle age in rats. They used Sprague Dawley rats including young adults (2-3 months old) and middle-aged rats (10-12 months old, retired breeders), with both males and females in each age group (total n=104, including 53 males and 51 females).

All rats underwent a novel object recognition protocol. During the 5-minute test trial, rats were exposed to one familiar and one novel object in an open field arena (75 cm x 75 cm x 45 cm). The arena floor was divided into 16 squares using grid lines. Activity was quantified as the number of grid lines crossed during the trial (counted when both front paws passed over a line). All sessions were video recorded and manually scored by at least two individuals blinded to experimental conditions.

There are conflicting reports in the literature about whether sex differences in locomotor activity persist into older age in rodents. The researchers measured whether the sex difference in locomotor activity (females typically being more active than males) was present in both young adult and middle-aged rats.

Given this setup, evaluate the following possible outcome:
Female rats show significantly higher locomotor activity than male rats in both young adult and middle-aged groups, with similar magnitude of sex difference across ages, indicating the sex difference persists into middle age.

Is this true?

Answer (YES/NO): NO